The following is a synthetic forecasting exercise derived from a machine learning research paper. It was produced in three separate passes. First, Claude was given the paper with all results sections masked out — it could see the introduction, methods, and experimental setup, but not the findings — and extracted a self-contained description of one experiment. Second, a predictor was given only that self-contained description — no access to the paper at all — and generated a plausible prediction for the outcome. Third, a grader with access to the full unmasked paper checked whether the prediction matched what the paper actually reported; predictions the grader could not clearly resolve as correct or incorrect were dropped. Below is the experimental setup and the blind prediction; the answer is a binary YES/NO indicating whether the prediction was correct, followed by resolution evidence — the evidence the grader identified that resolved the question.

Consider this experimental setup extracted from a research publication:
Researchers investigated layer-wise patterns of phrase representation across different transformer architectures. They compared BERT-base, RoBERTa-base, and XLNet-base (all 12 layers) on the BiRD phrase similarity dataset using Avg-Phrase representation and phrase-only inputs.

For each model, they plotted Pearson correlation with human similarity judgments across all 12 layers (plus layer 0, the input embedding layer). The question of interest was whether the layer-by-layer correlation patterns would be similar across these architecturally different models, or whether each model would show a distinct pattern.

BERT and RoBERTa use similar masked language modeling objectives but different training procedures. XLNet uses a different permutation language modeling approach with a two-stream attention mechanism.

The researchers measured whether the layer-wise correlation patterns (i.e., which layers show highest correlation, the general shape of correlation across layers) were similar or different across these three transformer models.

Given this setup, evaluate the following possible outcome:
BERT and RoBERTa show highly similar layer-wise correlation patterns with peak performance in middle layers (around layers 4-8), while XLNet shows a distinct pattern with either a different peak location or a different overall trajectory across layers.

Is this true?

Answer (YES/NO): NO